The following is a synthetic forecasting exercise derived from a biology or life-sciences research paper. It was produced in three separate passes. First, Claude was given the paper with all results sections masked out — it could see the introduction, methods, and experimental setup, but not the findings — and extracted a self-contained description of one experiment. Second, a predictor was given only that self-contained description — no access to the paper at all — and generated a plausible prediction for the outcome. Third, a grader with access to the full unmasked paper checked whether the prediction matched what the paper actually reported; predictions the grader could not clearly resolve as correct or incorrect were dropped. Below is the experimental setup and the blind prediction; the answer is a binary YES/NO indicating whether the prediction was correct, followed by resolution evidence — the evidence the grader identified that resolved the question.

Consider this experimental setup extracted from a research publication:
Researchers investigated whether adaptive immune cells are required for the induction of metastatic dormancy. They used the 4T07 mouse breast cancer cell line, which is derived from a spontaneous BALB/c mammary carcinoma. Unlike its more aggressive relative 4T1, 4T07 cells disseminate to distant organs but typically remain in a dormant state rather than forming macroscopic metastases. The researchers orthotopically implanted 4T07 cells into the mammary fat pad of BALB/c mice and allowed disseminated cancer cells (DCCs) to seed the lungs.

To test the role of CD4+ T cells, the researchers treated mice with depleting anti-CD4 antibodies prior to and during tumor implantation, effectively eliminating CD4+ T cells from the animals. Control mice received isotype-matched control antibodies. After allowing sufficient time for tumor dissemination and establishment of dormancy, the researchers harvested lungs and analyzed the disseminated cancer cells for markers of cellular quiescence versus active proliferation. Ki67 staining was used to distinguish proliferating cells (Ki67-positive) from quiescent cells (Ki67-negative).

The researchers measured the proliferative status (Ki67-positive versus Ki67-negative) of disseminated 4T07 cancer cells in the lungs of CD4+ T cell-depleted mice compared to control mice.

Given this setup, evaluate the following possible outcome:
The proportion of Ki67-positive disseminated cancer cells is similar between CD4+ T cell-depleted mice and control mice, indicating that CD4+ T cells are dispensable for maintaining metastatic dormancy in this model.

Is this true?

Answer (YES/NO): NO